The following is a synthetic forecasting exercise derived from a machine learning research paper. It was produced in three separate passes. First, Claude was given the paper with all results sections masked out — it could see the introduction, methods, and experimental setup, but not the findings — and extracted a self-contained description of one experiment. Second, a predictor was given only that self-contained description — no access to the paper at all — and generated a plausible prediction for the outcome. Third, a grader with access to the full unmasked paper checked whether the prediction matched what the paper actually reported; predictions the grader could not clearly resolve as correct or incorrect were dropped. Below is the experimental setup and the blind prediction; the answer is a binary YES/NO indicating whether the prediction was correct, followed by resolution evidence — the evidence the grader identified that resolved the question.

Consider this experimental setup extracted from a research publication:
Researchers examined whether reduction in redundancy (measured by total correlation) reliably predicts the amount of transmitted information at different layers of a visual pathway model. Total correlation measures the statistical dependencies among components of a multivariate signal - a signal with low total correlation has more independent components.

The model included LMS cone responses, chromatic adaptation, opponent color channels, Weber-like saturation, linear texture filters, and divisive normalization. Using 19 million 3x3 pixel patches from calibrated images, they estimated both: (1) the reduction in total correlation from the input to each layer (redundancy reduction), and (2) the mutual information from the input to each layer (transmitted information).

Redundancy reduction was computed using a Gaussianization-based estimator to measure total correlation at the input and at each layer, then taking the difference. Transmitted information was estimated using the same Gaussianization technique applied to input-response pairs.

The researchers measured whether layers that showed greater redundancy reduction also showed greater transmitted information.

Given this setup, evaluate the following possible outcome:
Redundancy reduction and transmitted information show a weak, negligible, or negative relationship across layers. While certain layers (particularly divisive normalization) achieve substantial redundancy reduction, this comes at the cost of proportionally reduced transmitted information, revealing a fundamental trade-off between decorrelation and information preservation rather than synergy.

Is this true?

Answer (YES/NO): NO